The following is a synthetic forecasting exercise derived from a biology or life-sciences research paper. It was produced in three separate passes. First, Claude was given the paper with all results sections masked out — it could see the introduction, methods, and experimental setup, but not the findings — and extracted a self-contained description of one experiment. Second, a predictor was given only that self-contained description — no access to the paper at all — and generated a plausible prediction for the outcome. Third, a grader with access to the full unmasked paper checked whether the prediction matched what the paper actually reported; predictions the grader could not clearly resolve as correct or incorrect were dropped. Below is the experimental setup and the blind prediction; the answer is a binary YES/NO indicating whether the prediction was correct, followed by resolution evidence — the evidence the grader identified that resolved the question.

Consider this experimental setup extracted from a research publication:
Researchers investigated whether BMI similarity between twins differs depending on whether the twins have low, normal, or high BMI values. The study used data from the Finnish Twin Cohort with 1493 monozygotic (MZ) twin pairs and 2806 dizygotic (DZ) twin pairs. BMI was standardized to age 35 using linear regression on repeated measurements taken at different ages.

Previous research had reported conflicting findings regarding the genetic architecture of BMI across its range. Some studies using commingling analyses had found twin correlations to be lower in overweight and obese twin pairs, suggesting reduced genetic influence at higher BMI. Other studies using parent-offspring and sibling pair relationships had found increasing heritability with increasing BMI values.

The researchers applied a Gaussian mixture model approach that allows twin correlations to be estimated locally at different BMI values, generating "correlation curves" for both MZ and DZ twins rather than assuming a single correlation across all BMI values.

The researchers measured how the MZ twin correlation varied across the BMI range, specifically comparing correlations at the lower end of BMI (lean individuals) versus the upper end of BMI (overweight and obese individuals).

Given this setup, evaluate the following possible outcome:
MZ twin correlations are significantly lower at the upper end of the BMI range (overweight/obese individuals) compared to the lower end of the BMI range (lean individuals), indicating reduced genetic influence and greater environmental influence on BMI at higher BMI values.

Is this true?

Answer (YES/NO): YES